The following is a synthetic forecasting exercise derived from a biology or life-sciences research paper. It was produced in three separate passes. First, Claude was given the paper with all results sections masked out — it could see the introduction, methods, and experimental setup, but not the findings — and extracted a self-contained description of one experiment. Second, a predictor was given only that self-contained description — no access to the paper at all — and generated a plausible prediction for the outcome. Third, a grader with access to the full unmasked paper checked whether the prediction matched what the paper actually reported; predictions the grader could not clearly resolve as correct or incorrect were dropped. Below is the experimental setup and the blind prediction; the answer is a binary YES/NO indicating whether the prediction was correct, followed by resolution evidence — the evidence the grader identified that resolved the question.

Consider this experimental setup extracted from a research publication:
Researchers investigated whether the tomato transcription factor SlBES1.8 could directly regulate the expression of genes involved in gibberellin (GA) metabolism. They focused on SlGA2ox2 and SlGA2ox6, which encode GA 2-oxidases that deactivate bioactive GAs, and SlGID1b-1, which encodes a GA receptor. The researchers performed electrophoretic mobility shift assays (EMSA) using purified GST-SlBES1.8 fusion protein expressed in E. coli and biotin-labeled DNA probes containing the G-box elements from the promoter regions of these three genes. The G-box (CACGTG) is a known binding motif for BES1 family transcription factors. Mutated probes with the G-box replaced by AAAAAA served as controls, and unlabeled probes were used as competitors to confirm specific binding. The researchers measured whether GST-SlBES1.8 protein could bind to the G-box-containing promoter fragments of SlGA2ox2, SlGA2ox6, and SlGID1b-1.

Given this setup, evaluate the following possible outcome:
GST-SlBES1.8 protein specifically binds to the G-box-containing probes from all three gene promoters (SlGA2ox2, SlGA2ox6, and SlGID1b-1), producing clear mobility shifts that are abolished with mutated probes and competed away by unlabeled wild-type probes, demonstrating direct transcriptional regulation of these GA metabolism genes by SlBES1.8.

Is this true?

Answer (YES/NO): YES